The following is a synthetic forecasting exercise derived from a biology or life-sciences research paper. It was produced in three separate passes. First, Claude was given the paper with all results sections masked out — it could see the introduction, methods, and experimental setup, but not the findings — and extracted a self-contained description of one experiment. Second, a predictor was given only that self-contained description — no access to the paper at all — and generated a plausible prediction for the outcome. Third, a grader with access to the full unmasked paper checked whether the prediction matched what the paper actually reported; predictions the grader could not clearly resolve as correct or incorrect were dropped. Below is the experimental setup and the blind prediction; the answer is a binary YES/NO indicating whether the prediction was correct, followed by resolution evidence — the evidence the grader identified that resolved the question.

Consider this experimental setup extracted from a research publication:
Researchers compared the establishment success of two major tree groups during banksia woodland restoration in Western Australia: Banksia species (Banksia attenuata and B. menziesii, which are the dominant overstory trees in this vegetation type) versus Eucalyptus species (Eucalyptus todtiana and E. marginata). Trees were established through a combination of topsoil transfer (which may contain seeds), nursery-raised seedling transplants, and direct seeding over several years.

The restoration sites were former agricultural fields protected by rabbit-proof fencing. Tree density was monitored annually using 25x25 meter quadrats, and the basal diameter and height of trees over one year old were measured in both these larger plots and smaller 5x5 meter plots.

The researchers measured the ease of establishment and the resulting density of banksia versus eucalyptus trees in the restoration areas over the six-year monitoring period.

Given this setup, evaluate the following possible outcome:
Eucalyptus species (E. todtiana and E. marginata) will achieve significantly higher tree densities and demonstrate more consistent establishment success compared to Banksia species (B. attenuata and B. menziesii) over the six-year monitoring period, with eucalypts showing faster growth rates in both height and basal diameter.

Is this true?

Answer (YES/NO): NO